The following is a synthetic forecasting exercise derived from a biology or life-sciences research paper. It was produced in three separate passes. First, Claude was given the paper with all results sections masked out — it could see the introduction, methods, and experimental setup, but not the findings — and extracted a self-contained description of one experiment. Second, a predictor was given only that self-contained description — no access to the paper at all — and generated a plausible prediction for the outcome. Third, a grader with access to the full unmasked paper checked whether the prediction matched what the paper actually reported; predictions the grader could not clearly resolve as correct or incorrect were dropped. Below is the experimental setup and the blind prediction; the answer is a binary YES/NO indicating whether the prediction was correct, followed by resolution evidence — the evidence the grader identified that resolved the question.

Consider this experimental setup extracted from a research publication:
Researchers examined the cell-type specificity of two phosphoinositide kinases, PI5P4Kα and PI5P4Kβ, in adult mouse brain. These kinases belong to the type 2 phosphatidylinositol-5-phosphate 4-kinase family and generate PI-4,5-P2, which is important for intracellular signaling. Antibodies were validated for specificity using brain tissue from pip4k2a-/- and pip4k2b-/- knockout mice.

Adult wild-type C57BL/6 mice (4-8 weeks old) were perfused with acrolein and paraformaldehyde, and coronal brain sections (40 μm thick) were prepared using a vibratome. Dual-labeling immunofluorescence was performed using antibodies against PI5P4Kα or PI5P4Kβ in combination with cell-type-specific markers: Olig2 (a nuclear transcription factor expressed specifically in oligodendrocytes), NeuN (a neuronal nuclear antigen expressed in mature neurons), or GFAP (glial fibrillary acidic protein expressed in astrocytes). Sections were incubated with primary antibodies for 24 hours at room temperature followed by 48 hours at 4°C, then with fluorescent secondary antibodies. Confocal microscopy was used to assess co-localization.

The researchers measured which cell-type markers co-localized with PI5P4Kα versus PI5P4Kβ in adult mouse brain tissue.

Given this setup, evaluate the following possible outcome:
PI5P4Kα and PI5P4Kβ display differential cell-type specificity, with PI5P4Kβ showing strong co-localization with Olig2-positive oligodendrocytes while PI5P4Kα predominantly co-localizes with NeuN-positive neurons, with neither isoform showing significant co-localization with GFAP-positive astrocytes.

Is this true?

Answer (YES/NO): NO